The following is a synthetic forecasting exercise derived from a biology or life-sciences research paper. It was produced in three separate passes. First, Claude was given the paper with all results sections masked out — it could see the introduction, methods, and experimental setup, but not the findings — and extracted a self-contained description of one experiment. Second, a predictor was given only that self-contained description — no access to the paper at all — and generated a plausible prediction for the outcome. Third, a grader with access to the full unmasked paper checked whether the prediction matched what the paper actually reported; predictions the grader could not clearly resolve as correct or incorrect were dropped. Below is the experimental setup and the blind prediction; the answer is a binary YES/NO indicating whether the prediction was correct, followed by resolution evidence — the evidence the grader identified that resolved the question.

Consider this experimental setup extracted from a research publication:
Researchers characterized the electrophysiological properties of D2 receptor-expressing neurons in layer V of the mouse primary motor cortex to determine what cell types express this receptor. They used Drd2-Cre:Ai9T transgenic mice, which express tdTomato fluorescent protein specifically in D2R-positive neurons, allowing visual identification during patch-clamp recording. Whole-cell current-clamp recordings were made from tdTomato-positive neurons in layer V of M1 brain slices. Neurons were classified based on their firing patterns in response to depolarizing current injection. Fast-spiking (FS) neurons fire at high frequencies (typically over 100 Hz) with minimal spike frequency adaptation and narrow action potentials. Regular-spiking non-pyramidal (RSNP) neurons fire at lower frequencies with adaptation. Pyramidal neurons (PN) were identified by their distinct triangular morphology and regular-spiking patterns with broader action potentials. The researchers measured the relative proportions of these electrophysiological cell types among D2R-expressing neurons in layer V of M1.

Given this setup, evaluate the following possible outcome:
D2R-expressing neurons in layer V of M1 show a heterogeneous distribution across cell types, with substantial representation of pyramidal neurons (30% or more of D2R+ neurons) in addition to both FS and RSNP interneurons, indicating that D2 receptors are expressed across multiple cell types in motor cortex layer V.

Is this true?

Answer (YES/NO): NO